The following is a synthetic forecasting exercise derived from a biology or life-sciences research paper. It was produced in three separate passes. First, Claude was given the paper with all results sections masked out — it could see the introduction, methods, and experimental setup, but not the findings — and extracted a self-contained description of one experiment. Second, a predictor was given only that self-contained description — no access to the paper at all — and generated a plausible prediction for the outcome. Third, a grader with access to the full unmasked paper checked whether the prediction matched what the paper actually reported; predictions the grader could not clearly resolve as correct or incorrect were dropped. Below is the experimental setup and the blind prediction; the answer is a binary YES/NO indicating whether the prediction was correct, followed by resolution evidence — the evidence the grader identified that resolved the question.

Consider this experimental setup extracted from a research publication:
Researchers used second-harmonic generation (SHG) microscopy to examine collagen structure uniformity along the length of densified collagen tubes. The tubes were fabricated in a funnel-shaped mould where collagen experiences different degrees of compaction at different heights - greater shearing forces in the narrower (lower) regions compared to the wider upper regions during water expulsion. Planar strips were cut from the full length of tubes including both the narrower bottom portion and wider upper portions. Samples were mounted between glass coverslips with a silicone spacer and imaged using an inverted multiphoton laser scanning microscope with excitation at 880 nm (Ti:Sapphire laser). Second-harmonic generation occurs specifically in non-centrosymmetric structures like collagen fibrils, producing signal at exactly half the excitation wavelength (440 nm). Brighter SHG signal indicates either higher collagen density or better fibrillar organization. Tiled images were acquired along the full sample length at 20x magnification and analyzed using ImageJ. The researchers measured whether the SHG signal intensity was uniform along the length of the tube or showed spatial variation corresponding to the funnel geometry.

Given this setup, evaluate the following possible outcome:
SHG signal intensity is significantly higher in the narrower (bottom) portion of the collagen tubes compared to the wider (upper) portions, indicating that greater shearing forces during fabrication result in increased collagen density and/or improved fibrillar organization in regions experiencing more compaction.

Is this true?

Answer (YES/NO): NO